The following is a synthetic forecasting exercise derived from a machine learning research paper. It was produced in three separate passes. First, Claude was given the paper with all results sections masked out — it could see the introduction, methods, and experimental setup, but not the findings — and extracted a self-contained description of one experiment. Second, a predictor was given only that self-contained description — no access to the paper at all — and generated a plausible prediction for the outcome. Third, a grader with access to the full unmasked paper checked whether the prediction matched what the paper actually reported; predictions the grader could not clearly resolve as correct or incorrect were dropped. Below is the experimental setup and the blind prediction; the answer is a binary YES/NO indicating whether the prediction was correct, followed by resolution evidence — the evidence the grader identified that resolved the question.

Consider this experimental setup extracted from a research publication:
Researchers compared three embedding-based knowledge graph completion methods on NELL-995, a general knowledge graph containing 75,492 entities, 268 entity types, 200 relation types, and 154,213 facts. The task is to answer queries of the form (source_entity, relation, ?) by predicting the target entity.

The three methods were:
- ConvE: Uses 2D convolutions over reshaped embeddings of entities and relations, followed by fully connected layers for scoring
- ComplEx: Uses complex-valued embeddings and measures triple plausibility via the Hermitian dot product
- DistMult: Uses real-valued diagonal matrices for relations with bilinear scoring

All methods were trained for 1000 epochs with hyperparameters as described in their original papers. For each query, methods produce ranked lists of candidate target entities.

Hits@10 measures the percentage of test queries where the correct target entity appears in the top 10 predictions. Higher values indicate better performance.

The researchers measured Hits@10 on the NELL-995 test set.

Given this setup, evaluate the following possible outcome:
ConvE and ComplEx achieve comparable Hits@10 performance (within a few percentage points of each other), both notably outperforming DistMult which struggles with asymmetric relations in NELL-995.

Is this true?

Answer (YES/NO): NO